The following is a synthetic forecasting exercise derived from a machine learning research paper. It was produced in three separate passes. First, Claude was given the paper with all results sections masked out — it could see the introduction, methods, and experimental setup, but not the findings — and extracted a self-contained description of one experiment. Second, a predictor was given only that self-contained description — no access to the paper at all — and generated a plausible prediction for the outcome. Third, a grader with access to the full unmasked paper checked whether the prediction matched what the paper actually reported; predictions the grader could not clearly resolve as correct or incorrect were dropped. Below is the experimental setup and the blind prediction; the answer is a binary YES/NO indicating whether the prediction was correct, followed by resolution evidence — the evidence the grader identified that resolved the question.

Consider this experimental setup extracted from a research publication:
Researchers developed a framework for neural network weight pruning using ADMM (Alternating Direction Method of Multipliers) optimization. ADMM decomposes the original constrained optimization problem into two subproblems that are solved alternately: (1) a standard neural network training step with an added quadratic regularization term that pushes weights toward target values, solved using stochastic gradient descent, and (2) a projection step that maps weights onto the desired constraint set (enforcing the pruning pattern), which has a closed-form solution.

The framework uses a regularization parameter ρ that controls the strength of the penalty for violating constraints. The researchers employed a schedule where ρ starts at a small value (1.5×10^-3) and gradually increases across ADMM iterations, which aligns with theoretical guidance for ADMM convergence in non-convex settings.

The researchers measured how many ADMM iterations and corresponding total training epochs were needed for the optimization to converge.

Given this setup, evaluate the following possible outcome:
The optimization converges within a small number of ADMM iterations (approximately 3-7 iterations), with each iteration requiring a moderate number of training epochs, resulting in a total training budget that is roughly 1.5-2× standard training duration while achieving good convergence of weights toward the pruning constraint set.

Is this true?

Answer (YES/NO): NO